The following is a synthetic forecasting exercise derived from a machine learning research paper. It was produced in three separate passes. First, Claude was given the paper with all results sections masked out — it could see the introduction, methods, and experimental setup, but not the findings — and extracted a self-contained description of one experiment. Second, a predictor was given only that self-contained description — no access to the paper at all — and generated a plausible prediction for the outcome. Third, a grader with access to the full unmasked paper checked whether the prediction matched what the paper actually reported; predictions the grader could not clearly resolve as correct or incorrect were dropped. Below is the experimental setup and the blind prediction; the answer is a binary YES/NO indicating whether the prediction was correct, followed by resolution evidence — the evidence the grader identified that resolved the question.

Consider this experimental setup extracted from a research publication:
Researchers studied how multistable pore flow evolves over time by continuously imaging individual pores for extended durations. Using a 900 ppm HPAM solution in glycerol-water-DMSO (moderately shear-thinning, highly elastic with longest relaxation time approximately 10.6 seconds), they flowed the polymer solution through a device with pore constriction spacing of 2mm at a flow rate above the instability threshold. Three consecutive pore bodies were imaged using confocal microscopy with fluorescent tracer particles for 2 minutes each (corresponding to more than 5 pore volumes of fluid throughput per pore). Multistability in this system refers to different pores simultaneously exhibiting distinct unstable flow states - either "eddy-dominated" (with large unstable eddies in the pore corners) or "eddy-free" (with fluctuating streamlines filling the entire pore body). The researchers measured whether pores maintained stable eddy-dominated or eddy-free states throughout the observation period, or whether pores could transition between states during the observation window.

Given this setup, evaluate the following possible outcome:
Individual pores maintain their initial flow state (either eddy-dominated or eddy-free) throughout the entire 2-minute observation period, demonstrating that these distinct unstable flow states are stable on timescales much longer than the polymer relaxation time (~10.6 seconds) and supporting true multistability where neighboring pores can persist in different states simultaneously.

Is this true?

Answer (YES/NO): NO